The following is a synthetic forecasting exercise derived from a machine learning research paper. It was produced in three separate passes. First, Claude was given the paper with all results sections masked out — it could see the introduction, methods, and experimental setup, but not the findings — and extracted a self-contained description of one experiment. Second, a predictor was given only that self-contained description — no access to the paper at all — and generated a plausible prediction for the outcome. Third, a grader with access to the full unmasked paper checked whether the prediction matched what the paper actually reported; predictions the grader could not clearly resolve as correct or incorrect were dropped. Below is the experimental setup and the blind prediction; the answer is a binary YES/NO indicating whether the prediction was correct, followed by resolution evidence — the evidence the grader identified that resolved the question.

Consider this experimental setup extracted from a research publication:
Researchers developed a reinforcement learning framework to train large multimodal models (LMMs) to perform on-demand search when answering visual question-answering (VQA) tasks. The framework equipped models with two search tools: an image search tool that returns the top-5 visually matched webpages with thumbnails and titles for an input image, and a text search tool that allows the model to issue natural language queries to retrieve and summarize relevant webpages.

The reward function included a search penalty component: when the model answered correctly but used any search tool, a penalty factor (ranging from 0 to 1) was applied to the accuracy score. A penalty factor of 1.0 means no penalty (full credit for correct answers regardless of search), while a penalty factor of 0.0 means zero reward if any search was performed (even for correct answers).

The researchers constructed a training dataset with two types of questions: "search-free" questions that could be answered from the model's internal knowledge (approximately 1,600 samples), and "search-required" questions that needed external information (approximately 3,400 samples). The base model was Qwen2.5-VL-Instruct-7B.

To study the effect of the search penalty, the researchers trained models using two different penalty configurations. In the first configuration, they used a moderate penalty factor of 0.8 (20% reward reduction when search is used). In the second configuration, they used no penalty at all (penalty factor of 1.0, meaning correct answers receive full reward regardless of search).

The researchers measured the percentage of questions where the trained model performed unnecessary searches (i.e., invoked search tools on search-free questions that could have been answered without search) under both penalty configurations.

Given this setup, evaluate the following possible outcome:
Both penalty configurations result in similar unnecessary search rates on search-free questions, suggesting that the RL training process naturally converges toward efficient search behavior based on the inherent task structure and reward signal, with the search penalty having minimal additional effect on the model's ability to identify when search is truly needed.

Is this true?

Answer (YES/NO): NO